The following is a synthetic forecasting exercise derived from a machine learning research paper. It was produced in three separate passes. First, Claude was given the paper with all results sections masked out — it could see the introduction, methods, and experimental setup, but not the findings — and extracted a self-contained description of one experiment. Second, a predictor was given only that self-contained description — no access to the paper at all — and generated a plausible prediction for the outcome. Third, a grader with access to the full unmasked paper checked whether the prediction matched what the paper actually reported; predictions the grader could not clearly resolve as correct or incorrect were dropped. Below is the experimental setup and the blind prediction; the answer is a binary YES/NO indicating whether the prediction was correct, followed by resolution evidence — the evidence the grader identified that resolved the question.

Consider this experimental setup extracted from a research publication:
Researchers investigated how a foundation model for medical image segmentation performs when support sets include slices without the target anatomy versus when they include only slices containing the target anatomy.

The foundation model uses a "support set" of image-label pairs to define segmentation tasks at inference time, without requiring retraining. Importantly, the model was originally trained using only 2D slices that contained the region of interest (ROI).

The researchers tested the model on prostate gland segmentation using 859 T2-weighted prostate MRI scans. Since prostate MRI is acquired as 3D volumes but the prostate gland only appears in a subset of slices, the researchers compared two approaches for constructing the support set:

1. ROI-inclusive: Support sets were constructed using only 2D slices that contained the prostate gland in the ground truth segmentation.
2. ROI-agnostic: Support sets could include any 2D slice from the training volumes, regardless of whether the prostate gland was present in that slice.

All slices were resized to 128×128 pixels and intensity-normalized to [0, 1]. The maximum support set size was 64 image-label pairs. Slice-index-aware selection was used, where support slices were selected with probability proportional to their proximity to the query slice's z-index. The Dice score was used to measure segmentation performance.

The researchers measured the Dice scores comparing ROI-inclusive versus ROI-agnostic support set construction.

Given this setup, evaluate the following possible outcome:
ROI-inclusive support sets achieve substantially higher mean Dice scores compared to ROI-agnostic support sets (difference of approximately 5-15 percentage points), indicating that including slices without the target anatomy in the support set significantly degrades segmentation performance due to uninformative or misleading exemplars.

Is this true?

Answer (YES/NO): NO